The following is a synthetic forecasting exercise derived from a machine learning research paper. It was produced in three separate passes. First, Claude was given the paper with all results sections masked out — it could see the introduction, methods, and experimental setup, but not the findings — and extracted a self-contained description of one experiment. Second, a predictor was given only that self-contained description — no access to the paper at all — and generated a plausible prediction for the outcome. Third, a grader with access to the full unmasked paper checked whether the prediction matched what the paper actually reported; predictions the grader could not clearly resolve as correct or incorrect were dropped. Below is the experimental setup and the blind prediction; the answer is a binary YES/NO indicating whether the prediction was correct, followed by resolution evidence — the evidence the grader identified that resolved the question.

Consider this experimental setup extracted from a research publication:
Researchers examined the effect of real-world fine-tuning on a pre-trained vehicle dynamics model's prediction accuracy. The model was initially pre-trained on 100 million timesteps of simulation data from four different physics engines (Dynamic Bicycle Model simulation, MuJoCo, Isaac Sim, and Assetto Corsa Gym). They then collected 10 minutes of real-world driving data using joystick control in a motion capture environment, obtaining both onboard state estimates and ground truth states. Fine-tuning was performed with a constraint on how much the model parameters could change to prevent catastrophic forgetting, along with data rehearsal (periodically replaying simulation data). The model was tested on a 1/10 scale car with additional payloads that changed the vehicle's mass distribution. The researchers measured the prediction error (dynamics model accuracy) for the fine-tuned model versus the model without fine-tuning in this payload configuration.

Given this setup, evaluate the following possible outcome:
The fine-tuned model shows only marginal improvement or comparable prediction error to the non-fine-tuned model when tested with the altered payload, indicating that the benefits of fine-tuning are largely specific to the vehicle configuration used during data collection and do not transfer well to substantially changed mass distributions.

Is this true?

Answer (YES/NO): NO